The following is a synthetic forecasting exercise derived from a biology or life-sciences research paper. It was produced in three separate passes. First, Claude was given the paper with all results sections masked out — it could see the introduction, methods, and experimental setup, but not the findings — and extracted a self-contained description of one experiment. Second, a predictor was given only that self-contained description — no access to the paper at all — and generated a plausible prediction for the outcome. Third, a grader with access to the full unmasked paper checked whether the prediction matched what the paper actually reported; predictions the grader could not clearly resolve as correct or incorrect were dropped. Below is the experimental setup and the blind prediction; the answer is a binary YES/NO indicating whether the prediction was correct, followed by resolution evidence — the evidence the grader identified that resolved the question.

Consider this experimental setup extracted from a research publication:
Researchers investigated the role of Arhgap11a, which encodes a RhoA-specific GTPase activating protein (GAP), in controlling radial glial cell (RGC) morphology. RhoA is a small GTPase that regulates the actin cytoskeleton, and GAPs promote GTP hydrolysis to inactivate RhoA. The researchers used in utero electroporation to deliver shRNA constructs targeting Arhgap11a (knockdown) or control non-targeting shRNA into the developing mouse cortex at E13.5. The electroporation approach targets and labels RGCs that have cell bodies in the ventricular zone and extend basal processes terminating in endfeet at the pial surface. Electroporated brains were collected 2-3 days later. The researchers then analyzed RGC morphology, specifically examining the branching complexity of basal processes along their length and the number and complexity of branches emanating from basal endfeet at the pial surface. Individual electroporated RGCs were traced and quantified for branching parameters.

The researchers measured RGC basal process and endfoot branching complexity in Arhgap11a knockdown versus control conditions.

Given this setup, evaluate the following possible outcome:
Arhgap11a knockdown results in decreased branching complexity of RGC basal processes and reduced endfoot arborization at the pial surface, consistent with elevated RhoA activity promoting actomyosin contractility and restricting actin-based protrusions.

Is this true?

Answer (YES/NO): YES